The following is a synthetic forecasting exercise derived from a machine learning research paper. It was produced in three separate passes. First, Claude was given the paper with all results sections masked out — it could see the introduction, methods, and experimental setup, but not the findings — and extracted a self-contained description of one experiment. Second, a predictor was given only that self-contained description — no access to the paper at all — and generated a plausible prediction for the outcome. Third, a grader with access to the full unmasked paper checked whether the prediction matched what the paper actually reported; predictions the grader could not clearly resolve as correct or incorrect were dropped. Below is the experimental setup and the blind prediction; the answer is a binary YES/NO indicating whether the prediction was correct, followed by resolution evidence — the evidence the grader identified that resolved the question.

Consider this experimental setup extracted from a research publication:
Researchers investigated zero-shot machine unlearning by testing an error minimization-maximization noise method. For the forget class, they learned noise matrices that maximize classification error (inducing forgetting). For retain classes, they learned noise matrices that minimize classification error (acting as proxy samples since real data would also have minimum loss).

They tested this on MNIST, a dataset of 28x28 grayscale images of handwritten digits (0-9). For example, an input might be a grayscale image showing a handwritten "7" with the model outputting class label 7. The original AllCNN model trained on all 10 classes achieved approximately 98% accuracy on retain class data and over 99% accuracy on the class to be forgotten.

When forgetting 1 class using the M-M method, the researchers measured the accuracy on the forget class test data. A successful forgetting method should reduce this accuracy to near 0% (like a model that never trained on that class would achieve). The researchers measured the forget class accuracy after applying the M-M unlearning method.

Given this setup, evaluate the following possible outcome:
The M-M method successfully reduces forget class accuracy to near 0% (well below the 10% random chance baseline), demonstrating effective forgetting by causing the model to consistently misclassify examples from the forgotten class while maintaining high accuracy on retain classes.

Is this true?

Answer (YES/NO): NO